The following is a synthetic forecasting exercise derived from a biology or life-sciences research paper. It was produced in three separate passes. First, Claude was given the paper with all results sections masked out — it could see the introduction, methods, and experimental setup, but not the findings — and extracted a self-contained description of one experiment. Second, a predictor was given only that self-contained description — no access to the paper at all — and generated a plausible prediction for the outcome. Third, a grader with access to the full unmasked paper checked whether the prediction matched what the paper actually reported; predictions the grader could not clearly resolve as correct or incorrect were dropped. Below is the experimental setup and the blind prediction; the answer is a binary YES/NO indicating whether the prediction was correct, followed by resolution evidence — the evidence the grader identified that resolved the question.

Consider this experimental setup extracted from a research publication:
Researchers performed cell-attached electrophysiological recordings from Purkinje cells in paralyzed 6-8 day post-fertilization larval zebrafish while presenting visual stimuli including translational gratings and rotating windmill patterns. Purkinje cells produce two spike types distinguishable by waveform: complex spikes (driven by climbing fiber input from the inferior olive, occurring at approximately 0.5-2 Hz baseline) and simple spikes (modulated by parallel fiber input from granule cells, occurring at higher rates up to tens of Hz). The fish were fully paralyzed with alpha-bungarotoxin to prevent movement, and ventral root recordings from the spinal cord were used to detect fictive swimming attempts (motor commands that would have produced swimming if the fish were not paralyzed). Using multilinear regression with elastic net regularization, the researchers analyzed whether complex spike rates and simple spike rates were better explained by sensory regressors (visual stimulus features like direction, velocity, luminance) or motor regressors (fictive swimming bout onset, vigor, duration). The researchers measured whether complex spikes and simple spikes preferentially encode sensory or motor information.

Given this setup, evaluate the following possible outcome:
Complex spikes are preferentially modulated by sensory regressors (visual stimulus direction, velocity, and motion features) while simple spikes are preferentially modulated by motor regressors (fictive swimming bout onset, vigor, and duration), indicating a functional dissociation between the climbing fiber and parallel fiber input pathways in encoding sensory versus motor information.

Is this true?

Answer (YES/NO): YES